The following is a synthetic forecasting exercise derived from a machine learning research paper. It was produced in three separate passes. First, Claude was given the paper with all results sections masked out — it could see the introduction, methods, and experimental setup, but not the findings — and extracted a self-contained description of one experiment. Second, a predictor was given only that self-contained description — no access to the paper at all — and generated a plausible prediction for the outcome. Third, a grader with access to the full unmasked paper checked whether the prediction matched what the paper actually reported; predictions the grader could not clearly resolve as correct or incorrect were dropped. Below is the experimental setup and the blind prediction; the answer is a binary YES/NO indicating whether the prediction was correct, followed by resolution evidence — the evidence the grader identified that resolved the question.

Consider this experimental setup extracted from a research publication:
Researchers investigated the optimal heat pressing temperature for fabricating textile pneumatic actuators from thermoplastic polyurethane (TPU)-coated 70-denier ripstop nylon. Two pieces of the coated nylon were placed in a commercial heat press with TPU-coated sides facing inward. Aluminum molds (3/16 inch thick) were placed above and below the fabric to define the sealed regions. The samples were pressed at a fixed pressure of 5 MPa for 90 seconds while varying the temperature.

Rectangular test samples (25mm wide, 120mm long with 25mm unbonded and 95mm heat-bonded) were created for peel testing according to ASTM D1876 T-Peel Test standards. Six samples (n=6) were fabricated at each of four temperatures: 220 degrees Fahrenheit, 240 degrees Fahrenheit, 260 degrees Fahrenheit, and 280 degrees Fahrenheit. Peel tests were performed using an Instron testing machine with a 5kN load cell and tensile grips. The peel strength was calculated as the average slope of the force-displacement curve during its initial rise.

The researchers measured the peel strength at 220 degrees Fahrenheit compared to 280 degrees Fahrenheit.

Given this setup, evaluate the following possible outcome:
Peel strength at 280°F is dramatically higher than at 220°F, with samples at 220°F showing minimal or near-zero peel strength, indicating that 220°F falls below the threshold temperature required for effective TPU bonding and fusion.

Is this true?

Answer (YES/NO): NO